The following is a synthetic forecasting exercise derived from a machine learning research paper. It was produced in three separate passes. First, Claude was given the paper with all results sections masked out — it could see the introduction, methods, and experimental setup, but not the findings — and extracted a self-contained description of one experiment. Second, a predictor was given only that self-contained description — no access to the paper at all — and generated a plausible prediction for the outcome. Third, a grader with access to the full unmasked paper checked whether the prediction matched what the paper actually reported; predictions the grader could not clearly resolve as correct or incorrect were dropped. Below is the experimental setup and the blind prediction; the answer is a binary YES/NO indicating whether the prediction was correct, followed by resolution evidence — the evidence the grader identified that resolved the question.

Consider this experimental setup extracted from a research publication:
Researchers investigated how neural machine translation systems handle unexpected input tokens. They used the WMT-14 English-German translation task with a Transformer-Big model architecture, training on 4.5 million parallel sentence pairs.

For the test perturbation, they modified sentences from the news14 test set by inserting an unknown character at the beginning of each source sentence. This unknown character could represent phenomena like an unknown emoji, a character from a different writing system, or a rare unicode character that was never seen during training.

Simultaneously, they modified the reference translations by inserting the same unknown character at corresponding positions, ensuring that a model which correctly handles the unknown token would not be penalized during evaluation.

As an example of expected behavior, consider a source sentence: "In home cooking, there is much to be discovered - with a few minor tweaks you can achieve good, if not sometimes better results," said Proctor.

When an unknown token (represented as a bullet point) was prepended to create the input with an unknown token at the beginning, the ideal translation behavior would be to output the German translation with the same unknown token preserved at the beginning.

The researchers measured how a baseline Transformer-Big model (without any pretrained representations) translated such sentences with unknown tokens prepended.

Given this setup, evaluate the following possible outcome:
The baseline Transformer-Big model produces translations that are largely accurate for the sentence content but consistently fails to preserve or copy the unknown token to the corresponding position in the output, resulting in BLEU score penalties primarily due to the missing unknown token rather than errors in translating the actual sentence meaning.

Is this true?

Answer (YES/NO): NO